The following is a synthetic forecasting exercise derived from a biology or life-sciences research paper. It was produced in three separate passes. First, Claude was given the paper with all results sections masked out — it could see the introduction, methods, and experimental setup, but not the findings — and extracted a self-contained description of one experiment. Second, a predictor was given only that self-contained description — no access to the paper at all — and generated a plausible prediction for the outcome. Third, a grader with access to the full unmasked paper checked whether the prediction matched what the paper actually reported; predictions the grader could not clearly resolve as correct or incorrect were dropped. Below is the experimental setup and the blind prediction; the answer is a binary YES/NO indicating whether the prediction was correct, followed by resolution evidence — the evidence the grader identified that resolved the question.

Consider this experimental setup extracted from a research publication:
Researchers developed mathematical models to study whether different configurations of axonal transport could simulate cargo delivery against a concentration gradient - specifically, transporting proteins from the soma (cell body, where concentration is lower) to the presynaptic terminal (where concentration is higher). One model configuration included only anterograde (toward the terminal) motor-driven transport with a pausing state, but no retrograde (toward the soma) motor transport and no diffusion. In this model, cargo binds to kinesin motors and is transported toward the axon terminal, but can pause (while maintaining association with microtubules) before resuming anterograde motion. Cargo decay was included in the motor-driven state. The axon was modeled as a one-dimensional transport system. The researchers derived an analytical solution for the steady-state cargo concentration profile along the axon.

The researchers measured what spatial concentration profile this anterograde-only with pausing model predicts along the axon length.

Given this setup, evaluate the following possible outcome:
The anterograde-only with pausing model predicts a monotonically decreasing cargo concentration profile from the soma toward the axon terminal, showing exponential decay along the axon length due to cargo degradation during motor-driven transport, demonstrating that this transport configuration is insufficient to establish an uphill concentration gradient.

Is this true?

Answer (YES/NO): YES